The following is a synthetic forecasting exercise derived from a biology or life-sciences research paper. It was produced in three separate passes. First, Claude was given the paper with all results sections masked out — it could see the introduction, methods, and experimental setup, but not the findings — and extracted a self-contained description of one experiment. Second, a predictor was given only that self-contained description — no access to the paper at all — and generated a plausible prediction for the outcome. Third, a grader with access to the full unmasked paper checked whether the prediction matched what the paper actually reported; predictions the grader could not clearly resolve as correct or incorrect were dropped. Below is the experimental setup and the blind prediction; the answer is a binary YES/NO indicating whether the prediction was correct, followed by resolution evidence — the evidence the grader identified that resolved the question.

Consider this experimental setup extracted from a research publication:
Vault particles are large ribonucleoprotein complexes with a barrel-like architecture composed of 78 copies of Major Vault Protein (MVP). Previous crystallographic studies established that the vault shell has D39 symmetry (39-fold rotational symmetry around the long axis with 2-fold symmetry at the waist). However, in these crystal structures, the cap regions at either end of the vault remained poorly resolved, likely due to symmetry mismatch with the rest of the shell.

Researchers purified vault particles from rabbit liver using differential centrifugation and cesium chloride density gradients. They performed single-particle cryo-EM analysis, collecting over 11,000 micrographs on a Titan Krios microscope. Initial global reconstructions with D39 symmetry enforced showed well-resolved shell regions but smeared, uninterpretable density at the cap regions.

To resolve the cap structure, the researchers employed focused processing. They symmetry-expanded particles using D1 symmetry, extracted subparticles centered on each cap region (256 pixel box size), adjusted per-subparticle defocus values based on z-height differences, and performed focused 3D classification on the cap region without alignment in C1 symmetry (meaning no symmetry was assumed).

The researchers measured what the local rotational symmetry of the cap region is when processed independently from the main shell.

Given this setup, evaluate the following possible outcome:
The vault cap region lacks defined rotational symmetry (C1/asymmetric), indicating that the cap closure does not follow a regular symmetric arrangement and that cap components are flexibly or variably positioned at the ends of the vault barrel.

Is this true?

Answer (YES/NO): NO